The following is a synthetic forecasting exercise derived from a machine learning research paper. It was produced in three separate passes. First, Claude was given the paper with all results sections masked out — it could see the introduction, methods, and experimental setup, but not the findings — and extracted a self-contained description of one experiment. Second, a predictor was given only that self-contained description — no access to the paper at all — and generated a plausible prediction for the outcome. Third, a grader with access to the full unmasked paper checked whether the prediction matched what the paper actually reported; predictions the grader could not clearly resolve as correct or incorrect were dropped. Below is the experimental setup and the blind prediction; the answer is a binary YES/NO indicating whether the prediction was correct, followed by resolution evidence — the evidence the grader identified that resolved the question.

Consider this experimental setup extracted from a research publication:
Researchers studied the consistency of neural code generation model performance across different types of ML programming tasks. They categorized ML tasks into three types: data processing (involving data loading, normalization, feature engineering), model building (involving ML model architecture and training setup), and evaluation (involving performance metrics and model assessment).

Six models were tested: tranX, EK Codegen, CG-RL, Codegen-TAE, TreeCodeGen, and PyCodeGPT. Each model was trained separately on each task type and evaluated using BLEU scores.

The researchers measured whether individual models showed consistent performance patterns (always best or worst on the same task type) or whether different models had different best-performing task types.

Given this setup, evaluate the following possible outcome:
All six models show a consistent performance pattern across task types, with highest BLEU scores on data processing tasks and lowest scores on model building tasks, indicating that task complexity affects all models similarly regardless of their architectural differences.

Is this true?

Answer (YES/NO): NO